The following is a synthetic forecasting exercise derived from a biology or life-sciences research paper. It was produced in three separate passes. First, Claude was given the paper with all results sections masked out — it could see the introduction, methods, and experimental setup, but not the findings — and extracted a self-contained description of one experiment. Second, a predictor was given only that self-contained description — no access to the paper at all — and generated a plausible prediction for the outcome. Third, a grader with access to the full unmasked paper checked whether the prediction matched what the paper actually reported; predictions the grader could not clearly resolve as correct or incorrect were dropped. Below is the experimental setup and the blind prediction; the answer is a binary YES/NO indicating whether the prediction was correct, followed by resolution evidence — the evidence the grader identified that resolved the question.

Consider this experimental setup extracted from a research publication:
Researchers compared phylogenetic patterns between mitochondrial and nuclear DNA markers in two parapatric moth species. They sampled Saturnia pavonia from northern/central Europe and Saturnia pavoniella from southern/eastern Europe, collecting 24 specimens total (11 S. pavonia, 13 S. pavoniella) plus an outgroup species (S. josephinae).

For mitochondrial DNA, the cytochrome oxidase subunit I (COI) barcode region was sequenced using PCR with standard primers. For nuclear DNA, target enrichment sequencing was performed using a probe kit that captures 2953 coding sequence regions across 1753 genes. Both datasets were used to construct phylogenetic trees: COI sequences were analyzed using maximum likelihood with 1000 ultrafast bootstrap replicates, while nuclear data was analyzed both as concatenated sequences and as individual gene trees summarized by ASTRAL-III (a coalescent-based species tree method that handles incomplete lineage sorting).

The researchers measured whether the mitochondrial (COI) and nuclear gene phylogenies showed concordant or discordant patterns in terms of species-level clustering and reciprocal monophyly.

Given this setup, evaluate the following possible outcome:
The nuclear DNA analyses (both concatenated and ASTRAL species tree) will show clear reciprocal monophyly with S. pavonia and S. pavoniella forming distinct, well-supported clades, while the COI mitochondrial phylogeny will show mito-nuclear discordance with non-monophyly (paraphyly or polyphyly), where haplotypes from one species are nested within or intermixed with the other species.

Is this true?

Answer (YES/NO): YES